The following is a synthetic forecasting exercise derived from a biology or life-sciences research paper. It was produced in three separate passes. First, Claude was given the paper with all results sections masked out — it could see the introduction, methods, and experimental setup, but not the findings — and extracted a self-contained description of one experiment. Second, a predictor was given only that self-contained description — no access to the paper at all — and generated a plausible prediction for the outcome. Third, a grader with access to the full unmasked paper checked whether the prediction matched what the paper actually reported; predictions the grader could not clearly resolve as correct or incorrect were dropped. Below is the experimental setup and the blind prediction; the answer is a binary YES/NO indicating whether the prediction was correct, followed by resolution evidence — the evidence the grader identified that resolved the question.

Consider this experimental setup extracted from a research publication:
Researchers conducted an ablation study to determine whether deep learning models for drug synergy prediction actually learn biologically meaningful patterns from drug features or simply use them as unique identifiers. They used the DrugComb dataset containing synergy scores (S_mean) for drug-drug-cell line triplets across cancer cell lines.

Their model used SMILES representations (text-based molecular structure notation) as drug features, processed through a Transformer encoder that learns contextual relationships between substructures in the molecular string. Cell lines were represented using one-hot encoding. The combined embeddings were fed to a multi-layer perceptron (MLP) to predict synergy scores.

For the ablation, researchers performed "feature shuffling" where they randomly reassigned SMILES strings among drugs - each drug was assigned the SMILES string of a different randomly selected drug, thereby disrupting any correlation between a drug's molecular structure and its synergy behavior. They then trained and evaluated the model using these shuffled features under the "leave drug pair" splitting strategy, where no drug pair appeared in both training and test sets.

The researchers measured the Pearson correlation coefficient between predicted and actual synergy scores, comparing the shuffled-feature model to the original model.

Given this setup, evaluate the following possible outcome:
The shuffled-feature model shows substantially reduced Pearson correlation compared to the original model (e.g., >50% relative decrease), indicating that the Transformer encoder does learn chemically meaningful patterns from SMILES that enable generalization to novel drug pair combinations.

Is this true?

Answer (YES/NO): NO